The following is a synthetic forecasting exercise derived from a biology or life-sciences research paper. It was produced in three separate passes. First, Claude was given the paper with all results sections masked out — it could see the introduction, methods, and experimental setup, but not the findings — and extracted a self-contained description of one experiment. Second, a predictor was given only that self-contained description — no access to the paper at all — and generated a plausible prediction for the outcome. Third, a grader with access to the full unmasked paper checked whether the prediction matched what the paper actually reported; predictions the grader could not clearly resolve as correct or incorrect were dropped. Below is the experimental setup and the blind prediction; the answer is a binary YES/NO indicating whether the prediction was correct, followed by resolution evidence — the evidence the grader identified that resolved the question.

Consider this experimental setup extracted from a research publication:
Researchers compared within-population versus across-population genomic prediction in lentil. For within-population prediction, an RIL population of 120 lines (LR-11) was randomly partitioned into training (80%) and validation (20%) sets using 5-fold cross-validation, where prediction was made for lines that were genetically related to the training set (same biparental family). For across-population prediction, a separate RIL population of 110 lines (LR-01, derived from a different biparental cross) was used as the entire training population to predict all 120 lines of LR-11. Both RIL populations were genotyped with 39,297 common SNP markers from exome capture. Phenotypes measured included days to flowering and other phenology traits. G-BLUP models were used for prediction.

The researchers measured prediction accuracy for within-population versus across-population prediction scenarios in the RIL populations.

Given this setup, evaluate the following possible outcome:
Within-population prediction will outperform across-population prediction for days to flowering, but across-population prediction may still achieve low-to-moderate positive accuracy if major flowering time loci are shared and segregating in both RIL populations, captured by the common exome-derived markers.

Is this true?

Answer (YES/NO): NO